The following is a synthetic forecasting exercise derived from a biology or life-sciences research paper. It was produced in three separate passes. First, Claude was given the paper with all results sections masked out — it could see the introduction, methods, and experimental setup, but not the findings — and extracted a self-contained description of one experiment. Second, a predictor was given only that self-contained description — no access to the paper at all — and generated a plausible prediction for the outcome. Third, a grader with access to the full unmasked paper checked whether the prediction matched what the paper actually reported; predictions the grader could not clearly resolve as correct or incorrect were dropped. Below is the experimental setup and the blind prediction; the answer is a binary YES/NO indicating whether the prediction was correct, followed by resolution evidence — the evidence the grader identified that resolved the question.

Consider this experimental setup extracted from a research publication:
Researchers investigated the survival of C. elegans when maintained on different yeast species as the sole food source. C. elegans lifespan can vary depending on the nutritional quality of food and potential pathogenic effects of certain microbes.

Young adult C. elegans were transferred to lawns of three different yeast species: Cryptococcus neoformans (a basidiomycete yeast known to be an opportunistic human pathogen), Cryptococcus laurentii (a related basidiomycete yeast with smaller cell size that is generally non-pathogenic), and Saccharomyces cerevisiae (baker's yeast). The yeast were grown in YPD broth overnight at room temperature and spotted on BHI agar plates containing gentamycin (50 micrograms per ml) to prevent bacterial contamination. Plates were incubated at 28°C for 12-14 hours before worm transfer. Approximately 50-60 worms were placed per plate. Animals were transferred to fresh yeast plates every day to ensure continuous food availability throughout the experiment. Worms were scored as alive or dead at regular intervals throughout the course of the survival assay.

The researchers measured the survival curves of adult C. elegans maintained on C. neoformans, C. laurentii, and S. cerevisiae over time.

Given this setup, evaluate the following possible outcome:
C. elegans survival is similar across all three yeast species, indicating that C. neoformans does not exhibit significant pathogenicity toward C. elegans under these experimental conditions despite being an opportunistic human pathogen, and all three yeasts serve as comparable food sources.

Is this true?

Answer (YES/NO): NO